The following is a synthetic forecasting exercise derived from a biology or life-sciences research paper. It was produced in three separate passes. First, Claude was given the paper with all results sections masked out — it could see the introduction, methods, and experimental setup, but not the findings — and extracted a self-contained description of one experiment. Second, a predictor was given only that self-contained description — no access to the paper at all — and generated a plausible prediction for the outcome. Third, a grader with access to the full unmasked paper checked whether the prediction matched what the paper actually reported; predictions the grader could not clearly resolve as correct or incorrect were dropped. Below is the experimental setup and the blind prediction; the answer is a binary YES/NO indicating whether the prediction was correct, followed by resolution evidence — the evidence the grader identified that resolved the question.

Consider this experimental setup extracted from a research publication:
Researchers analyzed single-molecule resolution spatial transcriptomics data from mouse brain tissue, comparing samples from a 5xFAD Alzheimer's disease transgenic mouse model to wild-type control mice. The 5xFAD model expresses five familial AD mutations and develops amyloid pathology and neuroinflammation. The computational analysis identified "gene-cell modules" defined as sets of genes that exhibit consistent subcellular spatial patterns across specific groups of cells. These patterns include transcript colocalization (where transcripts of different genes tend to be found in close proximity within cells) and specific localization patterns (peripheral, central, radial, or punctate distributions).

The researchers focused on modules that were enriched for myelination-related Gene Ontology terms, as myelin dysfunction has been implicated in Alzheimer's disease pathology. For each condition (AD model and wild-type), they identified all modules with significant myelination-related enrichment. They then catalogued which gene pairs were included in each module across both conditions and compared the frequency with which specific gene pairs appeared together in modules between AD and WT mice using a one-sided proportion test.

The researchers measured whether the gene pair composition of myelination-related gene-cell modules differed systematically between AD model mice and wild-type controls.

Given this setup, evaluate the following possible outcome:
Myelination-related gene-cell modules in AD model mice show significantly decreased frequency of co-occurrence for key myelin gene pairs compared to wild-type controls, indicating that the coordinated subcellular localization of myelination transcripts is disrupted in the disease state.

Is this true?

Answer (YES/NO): YES